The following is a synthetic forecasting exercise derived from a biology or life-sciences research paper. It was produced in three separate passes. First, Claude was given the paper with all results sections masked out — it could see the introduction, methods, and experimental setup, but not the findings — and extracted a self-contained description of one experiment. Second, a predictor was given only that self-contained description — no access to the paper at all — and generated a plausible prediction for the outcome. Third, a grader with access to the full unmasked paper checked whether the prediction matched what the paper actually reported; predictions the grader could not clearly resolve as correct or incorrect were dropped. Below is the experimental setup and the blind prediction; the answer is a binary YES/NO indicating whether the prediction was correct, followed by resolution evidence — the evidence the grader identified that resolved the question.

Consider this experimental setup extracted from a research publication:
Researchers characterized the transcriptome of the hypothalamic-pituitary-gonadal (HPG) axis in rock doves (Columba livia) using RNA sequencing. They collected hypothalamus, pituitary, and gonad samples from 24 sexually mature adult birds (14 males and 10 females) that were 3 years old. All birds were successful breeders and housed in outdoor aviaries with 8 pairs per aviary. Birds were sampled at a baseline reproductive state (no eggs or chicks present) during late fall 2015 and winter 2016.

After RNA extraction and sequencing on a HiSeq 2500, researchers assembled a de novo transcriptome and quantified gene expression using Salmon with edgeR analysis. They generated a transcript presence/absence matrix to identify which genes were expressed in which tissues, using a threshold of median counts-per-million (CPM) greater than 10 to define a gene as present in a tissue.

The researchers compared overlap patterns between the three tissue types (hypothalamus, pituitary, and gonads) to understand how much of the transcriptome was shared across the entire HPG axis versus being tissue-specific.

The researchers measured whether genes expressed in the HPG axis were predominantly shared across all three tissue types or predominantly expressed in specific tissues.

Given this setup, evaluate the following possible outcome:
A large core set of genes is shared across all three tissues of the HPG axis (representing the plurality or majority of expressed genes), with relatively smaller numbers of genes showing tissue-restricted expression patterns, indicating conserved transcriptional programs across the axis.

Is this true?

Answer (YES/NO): YES